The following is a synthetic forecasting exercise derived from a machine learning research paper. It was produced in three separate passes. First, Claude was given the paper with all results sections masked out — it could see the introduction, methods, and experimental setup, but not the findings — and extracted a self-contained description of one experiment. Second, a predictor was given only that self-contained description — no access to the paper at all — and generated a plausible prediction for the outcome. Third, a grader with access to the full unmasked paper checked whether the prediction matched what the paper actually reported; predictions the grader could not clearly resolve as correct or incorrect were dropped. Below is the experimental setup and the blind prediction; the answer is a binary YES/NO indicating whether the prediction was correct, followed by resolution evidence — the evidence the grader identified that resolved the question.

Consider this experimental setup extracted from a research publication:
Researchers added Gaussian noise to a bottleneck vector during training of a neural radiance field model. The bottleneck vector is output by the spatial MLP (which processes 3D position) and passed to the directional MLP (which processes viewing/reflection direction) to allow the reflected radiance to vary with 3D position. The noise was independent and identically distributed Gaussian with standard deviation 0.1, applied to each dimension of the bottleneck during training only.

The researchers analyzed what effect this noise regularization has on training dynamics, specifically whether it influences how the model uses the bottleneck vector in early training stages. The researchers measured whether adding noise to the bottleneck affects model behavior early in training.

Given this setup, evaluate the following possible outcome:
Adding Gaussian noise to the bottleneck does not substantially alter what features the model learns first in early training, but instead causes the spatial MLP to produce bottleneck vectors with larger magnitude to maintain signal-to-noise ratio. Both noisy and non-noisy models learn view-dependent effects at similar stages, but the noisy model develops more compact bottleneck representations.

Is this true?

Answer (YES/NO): NO